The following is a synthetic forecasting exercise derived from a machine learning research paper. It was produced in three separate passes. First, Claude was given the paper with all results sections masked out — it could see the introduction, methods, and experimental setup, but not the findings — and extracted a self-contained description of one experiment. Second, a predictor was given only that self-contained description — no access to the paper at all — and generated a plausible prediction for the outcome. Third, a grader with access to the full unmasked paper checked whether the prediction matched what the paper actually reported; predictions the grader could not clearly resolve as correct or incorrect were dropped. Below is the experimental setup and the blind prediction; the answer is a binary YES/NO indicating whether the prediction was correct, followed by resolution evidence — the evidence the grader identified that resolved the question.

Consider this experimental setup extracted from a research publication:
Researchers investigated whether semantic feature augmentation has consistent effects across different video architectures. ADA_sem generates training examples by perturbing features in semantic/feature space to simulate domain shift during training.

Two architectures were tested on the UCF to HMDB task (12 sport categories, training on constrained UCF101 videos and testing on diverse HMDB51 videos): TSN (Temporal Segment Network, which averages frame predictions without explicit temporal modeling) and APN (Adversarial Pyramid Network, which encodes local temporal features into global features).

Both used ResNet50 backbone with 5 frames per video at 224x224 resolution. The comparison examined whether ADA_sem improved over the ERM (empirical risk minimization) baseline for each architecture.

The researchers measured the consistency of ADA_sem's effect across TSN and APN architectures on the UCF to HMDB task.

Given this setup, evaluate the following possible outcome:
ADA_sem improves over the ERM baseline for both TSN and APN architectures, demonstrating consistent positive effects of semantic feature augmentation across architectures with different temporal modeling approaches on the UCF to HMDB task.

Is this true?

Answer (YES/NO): NO